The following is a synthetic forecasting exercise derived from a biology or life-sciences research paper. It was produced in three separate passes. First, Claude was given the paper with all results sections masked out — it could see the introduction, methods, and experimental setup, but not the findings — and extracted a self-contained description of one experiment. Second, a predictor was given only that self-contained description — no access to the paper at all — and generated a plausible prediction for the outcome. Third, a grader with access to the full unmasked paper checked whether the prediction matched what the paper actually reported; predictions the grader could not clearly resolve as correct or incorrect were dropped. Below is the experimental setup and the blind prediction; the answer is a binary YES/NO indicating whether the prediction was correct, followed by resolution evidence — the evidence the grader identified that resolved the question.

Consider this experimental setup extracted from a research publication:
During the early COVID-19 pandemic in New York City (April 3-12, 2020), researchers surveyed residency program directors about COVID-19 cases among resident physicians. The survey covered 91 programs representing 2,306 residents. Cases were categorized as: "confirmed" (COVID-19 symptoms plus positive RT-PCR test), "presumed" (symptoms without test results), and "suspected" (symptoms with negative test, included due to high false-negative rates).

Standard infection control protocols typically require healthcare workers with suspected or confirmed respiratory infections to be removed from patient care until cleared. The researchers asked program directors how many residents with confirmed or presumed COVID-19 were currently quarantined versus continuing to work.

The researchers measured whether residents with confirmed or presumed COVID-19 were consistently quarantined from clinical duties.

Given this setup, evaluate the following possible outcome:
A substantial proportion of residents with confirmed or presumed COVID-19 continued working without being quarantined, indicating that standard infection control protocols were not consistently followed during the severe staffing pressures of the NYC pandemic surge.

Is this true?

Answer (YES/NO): YES